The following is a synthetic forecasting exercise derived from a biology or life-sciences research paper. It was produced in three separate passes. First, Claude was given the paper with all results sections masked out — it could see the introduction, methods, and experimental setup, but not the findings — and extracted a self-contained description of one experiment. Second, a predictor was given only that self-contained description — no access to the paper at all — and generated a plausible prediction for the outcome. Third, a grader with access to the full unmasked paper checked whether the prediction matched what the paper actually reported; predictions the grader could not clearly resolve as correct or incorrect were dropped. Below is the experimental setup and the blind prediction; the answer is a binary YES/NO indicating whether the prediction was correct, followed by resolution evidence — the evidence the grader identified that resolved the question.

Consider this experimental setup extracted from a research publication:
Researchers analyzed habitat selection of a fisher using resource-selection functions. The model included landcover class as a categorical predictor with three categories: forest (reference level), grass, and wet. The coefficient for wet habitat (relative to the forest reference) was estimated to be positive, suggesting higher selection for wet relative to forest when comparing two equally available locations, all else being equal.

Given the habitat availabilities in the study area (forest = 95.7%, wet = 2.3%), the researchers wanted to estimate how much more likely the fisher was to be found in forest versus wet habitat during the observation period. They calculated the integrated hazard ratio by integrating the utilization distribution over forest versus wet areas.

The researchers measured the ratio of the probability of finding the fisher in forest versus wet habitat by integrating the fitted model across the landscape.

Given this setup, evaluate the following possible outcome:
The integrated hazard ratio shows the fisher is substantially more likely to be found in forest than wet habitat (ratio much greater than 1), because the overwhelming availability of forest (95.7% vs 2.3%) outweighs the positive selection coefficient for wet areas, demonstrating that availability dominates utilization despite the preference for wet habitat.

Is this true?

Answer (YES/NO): YES